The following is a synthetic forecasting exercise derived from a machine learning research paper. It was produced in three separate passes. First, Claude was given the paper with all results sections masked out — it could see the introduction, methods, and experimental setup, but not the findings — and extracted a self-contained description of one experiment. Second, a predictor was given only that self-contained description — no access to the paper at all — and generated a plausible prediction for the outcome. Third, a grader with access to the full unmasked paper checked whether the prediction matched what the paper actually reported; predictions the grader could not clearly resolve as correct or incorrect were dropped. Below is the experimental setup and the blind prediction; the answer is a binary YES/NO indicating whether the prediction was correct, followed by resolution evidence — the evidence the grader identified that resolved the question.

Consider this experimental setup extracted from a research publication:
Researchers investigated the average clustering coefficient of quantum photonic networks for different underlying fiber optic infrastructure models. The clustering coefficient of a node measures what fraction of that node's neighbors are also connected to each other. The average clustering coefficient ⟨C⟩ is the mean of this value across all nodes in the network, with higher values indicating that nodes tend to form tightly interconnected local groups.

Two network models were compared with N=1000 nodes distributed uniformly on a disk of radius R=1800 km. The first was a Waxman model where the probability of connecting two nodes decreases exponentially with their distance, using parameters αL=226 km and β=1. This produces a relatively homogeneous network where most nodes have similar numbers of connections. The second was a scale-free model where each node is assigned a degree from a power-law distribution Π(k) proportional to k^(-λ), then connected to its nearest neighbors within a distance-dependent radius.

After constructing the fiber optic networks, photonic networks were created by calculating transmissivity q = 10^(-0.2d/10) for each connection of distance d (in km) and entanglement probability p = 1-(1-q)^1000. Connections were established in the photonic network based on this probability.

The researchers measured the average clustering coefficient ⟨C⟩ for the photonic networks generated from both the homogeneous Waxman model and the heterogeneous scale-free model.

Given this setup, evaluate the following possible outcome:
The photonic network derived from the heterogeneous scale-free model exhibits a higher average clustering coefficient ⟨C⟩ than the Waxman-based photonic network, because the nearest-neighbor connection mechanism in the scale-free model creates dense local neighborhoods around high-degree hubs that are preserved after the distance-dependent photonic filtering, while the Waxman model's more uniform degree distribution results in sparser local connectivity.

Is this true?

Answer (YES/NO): NO